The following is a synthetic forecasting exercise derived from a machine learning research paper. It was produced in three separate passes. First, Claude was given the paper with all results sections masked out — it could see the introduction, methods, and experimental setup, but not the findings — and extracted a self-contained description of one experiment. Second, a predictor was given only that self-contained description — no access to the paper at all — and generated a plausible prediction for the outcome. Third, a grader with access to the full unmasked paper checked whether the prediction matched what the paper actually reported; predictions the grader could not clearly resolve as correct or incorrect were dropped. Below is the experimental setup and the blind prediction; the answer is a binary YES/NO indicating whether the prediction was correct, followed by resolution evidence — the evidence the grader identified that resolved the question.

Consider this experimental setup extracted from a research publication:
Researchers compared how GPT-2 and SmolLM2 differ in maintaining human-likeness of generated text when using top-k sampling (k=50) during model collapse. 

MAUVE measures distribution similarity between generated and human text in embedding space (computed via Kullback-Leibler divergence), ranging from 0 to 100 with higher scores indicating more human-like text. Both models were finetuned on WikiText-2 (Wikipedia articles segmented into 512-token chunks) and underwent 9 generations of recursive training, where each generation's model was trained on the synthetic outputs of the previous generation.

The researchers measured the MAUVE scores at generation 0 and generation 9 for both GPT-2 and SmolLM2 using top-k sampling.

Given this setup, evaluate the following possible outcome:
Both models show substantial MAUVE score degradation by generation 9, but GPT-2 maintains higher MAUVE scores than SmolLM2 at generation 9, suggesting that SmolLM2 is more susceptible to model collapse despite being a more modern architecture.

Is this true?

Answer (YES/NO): YES